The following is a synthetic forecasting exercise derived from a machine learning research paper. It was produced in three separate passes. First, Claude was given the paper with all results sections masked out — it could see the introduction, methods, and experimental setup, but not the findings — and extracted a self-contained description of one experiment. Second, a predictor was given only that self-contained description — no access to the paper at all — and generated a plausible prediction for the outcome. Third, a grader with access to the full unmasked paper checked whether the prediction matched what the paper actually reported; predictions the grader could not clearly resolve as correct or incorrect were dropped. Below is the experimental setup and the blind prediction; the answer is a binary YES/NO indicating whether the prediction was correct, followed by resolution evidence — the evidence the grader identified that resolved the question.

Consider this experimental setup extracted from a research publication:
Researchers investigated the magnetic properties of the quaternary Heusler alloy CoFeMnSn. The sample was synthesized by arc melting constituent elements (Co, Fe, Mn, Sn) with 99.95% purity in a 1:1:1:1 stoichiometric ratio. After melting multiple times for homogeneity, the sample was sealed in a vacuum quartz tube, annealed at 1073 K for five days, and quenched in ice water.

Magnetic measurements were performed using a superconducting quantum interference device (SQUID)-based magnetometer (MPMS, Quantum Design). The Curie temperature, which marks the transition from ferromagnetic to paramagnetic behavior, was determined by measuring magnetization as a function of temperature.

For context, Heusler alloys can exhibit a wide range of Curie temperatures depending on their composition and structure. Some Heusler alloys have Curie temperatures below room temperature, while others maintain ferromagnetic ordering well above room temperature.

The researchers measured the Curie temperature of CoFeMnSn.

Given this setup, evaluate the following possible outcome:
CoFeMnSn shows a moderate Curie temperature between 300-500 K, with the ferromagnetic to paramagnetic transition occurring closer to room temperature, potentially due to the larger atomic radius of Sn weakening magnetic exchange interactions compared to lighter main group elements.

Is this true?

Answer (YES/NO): NO